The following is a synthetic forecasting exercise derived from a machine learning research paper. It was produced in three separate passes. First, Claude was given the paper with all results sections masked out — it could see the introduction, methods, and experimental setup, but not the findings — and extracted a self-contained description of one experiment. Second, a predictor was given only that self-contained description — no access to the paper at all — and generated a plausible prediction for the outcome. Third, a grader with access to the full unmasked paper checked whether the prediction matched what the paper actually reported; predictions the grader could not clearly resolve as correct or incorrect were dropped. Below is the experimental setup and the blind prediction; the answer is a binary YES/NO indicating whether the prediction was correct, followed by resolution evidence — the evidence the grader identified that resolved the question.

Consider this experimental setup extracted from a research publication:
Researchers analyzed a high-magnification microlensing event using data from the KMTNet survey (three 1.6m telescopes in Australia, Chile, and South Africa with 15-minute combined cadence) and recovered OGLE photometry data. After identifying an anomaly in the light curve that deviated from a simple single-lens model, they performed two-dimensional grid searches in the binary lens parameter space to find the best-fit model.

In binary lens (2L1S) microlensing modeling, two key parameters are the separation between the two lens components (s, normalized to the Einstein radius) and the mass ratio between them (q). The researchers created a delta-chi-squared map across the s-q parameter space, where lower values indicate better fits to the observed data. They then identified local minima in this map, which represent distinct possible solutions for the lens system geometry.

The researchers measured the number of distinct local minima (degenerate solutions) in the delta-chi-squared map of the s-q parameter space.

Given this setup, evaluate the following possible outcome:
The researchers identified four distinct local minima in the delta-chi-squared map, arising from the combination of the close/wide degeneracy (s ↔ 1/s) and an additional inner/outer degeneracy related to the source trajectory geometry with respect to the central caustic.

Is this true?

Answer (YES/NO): NO